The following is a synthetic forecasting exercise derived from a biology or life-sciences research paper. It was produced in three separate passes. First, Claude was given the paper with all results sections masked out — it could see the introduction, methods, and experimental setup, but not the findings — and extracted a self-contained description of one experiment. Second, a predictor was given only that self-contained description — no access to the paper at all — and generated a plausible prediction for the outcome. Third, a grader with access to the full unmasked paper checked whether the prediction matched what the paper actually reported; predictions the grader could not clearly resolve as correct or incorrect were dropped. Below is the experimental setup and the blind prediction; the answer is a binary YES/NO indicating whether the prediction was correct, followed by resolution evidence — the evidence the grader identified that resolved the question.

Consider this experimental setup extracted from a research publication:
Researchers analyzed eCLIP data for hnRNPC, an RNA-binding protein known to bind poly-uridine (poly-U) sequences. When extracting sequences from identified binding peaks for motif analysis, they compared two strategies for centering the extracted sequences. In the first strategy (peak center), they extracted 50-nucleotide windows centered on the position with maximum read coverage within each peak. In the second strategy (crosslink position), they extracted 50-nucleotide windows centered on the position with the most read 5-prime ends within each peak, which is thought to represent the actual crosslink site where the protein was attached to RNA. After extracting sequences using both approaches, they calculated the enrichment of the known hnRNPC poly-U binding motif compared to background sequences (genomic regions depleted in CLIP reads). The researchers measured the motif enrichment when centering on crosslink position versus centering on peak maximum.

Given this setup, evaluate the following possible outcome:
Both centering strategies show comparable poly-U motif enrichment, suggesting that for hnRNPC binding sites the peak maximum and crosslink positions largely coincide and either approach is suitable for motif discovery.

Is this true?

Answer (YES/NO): NO